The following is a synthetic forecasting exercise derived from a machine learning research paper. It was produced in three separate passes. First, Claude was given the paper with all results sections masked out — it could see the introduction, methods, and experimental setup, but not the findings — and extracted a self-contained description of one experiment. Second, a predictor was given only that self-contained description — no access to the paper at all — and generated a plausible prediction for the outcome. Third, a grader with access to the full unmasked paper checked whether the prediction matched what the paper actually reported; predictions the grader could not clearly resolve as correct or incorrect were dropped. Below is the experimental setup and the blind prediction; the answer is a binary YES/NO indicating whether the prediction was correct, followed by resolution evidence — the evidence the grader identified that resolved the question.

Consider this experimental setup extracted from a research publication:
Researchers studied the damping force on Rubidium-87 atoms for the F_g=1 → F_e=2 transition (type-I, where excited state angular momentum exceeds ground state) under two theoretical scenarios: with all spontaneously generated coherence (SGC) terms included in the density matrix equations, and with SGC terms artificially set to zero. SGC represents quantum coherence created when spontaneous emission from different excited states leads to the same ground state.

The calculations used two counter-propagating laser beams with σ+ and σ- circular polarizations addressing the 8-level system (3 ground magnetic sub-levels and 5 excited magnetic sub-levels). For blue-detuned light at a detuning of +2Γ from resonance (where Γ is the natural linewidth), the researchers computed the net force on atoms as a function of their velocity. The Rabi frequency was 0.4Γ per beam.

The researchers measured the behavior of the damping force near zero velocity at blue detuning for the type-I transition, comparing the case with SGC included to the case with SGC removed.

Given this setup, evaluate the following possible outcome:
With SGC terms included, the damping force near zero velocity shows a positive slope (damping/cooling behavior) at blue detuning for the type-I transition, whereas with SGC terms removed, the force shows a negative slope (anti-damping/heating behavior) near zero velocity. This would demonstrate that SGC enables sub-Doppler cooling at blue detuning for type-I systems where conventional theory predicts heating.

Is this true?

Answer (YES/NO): NO